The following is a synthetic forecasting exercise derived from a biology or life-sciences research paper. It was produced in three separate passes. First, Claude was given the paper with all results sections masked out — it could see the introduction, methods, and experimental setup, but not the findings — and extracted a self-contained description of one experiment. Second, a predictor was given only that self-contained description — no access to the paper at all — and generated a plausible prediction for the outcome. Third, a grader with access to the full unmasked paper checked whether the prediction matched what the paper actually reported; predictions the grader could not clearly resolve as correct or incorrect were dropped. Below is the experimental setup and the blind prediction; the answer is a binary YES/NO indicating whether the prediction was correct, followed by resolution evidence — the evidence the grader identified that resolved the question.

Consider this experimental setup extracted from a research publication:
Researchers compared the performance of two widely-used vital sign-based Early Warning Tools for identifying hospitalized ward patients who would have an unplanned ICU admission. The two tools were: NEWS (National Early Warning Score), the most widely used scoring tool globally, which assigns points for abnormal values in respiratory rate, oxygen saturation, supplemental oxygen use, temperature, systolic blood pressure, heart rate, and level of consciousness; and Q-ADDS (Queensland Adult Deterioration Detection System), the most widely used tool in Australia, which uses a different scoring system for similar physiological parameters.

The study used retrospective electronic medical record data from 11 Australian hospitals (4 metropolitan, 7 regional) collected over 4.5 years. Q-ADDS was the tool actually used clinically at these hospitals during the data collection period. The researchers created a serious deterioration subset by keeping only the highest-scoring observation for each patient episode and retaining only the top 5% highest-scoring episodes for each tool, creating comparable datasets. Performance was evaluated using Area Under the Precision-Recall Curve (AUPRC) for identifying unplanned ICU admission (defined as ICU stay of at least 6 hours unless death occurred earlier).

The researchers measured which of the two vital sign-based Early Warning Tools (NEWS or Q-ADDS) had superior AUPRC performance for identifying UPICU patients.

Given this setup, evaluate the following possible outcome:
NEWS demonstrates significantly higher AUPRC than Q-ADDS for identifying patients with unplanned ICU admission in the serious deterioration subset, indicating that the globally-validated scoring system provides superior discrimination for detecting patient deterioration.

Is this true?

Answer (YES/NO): NO